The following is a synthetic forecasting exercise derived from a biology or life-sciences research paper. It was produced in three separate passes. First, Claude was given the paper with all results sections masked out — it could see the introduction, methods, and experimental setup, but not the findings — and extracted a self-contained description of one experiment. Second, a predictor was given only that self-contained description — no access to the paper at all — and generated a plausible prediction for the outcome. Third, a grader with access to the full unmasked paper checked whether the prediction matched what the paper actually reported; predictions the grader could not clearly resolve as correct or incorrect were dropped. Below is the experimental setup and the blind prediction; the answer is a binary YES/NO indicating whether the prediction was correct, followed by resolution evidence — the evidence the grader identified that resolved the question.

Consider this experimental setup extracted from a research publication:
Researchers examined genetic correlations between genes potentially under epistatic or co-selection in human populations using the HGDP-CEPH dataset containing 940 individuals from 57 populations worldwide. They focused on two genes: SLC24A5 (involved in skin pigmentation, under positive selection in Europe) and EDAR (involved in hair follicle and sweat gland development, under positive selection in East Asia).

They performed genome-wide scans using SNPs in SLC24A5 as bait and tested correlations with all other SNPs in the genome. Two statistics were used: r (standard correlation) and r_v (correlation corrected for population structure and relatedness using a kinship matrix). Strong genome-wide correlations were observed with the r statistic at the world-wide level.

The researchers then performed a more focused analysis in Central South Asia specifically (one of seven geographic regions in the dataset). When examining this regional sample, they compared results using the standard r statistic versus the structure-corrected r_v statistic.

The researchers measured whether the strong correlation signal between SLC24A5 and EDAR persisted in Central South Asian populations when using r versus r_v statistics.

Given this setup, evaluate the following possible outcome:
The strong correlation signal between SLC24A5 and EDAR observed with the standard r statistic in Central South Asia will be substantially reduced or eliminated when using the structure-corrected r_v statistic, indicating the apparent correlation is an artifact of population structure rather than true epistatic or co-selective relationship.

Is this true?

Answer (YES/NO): NO